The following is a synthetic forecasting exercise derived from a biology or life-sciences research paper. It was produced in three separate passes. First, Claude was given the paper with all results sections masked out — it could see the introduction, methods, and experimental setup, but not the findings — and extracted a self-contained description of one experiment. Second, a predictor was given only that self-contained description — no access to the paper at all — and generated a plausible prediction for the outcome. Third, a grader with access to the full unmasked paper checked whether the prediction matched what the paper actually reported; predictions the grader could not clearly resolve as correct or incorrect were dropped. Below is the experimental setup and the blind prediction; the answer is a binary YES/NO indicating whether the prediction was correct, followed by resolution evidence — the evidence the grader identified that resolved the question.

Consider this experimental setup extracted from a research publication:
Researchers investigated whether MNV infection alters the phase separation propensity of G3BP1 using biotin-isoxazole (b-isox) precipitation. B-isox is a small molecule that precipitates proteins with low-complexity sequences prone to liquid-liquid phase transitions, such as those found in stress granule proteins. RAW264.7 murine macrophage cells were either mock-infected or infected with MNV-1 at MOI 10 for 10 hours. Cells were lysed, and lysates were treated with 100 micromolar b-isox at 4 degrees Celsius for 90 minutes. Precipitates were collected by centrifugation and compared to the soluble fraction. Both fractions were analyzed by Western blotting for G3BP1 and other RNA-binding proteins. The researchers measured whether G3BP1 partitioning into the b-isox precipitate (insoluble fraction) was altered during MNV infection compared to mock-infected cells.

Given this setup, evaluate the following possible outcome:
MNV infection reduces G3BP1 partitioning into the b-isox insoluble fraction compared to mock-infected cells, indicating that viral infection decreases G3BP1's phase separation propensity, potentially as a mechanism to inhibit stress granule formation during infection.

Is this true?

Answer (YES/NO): NO